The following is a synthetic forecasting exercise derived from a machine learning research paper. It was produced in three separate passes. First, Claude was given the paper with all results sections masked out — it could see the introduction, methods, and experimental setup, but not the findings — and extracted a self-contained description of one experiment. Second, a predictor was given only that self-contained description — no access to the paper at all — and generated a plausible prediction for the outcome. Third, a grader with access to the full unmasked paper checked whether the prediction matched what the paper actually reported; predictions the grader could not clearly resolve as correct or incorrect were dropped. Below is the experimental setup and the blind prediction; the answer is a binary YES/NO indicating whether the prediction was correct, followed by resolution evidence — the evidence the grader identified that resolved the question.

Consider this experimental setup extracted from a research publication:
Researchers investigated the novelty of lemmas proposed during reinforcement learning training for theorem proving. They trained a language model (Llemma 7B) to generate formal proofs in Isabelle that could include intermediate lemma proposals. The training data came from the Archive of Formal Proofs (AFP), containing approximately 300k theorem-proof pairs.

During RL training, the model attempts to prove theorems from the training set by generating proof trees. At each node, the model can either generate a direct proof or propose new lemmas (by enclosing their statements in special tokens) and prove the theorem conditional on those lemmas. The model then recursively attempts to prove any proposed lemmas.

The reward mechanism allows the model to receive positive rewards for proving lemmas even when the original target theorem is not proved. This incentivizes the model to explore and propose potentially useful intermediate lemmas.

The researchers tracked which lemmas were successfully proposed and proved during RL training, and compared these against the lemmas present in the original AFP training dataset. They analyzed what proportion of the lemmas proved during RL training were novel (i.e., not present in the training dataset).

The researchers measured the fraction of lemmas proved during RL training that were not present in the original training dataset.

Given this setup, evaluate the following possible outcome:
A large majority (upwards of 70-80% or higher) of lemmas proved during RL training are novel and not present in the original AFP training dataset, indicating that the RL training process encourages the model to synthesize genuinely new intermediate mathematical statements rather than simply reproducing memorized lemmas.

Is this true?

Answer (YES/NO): NO